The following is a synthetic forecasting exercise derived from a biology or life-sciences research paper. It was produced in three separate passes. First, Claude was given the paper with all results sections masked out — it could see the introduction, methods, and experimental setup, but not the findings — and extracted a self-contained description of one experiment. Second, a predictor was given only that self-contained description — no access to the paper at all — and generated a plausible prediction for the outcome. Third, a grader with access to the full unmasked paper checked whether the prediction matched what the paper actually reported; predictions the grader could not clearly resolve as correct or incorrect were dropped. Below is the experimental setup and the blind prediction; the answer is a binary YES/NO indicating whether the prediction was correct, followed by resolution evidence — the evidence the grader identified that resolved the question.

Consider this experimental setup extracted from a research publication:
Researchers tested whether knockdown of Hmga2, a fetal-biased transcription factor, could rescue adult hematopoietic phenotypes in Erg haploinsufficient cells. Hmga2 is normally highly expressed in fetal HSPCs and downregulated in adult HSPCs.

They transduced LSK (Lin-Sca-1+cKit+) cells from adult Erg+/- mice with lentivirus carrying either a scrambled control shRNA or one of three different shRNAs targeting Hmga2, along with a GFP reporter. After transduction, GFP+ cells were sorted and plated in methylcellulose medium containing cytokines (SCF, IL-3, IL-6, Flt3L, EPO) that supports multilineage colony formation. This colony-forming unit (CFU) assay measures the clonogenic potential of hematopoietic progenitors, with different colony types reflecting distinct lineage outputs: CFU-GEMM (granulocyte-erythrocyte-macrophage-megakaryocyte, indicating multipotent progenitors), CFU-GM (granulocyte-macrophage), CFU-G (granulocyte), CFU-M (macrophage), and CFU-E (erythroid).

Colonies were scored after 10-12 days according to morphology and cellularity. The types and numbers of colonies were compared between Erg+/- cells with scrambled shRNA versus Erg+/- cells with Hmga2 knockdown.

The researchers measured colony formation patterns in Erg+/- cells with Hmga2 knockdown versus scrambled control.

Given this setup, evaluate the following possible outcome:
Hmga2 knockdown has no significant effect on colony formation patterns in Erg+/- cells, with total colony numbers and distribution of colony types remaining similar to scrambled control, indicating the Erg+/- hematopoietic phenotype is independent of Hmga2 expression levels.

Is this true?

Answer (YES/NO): NO